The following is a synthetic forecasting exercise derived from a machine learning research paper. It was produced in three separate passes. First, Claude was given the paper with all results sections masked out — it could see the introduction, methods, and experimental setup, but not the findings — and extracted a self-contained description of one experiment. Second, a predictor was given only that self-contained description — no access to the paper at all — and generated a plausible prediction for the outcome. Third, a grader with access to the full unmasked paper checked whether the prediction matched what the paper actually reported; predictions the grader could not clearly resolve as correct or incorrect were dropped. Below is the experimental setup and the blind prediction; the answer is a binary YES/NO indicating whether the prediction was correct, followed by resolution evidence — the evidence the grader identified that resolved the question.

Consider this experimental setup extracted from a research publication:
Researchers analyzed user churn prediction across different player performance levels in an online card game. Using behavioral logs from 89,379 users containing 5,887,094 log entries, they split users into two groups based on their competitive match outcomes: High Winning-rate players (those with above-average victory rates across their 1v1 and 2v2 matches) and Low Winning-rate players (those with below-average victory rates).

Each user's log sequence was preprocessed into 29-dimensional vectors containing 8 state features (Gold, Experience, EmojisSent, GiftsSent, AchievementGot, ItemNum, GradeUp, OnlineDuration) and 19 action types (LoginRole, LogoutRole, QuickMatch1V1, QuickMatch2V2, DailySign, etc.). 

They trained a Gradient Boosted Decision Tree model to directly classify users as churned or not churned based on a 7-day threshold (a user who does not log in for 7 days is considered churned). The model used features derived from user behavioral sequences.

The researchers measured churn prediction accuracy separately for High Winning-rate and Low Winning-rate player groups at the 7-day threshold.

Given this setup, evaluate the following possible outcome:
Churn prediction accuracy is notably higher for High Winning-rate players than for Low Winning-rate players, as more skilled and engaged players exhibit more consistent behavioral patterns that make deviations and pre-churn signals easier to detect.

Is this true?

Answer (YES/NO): NO